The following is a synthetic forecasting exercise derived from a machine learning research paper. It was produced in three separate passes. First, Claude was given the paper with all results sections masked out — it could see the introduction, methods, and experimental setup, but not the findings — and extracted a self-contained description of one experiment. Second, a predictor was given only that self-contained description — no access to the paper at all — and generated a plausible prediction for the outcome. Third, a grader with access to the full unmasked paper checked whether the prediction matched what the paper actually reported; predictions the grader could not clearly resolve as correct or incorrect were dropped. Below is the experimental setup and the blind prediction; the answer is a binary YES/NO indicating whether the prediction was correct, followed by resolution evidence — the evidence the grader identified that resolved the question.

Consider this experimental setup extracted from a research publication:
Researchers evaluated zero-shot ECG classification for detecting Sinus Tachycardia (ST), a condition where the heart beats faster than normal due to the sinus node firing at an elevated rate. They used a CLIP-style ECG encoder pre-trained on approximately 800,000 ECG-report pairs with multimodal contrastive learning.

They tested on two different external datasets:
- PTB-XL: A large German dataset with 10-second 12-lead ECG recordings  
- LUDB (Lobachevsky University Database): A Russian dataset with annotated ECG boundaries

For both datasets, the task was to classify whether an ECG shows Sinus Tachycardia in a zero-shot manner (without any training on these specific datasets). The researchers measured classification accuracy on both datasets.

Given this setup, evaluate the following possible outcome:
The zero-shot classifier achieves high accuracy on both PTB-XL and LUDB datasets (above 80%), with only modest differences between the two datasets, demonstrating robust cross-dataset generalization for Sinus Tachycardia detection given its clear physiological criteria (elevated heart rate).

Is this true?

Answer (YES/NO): NO